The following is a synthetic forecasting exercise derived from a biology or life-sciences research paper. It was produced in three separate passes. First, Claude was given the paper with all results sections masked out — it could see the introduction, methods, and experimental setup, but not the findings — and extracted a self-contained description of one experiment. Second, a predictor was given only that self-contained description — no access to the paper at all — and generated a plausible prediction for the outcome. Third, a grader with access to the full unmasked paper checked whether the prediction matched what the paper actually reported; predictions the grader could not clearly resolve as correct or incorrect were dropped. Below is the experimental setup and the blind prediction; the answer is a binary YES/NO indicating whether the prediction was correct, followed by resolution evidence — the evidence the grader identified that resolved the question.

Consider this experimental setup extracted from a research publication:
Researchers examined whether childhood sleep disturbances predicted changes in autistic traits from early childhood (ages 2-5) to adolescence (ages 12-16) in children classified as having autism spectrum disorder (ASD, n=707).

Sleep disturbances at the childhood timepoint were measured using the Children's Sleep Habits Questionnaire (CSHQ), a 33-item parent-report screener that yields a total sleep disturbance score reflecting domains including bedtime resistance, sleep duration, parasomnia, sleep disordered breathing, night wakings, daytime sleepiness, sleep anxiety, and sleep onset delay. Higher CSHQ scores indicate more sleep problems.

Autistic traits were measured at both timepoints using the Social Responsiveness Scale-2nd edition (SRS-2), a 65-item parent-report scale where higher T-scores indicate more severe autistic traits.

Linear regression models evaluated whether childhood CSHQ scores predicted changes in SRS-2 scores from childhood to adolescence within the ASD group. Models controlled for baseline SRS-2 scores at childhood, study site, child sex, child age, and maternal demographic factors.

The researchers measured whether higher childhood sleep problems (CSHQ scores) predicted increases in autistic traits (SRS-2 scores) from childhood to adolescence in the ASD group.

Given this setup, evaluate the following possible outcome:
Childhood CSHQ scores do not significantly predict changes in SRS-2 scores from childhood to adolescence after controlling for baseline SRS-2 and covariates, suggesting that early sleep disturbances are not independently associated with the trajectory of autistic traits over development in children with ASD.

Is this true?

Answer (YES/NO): YES